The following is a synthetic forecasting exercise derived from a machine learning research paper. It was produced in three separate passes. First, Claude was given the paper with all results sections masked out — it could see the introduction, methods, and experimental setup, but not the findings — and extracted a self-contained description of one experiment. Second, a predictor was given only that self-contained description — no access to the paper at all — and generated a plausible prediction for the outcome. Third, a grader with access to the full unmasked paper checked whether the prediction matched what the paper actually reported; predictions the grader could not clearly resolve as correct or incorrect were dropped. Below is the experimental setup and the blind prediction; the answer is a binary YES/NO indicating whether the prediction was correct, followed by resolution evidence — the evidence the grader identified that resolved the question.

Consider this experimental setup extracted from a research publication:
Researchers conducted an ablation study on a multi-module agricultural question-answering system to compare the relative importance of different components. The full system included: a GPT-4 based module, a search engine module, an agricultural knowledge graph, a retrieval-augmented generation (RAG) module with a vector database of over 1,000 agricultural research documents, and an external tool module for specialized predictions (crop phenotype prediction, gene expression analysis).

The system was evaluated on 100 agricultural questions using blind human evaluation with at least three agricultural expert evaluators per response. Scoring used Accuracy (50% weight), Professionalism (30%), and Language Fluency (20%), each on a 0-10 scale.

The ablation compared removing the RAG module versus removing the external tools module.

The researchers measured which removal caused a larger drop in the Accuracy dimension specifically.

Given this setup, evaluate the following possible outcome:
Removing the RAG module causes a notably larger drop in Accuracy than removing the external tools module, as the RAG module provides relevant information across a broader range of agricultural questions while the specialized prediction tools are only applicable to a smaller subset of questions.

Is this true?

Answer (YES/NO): YES